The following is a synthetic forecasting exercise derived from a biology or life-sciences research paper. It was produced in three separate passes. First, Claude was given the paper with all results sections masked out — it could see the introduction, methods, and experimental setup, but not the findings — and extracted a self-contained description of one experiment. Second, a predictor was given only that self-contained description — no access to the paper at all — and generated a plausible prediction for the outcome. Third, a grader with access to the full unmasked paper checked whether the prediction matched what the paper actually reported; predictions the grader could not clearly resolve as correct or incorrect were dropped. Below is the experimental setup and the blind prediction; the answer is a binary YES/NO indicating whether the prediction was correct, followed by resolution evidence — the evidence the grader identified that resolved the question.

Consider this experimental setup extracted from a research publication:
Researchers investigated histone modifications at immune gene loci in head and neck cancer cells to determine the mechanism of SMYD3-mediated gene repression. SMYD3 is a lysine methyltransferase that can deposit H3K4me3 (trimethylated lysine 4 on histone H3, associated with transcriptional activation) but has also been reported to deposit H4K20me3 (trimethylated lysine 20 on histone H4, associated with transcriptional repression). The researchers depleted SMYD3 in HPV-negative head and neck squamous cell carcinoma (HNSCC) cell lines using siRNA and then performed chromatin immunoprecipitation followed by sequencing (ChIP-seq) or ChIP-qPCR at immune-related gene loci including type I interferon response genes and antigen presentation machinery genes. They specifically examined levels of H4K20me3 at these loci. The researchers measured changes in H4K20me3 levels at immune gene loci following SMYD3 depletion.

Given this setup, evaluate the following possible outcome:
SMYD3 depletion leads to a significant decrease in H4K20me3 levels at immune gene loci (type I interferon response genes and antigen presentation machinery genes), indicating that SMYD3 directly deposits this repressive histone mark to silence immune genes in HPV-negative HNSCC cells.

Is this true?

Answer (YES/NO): YES